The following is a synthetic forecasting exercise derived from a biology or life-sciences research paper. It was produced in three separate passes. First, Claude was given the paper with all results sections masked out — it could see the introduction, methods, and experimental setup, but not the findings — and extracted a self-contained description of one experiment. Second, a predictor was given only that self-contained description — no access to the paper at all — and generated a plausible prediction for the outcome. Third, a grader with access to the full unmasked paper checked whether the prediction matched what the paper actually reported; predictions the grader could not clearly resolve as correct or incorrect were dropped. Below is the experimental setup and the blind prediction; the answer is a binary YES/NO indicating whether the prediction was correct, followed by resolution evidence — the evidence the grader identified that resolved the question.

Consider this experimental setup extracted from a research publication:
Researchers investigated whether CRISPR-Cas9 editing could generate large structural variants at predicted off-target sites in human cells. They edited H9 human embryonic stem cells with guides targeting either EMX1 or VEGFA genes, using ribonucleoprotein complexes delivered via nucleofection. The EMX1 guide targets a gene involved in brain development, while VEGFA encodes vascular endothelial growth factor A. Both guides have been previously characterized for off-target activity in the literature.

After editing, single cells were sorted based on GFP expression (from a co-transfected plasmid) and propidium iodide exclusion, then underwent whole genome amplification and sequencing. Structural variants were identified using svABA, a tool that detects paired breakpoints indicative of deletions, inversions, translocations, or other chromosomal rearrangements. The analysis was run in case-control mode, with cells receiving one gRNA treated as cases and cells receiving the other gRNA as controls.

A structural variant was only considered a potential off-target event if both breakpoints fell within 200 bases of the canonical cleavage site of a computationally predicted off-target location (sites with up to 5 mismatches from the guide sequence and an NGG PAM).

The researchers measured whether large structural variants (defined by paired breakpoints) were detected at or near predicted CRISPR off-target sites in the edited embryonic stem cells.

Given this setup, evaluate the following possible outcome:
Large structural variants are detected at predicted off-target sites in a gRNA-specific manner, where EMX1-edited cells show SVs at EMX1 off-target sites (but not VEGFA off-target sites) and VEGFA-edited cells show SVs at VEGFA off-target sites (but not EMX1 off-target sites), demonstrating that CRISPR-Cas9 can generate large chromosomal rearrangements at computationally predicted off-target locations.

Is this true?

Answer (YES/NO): YES